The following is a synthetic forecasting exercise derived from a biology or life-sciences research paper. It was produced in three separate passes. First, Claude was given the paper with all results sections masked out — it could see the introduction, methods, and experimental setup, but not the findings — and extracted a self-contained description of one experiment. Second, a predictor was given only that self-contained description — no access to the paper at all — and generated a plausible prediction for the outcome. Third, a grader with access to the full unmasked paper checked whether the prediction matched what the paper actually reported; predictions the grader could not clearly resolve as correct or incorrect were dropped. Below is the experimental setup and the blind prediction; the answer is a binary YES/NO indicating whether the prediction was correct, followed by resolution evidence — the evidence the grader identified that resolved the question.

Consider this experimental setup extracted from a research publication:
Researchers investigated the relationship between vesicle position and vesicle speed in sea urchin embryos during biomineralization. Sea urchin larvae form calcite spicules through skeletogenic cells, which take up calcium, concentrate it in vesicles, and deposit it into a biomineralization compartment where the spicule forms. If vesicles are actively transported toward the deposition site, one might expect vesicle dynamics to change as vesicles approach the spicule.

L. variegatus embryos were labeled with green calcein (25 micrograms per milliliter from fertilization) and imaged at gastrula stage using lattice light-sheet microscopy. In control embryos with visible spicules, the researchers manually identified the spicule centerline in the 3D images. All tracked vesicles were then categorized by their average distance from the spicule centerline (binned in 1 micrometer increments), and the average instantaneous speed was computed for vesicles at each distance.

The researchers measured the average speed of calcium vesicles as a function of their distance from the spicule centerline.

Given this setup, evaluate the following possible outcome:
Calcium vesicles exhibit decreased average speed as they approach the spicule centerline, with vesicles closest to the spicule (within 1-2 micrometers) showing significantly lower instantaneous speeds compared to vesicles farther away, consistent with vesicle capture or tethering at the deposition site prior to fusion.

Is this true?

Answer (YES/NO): YES